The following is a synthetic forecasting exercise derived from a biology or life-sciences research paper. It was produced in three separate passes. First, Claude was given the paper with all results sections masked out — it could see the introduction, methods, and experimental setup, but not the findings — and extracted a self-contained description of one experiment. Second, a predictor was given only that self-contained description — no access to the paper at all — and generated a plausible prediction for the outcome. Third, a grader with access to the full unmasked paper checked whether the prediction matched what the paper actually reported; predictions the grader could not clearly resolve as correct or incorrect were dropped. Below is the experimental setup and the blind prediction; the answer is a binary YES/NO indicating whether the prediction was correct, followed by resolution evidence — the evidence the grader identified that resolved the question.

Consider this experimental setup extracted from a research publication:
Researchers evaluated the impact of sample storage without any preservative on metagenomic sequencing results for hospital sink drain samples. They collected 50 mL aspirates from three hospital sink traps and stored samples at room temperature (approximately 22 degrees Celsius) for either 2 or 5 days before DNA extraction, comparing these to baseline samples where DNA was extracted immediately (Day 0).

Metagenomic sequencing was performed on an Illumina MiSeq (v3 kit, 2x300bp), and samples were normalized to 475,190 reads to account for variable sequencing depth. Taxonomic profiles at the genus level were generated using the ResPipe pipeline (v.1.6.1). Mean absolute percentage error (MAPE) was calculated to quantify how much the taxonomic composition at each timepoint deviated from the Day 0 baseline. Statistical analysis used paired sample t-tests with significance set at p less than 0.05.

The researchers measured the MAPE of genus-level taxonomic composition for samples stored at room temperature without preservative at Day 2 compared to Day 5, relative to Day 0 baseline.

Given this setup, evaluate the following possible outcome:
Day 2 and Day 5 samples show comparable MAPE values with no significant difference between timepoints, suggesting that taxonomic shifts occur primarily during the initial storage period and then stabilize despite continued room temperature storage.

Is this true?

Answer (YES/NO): NO